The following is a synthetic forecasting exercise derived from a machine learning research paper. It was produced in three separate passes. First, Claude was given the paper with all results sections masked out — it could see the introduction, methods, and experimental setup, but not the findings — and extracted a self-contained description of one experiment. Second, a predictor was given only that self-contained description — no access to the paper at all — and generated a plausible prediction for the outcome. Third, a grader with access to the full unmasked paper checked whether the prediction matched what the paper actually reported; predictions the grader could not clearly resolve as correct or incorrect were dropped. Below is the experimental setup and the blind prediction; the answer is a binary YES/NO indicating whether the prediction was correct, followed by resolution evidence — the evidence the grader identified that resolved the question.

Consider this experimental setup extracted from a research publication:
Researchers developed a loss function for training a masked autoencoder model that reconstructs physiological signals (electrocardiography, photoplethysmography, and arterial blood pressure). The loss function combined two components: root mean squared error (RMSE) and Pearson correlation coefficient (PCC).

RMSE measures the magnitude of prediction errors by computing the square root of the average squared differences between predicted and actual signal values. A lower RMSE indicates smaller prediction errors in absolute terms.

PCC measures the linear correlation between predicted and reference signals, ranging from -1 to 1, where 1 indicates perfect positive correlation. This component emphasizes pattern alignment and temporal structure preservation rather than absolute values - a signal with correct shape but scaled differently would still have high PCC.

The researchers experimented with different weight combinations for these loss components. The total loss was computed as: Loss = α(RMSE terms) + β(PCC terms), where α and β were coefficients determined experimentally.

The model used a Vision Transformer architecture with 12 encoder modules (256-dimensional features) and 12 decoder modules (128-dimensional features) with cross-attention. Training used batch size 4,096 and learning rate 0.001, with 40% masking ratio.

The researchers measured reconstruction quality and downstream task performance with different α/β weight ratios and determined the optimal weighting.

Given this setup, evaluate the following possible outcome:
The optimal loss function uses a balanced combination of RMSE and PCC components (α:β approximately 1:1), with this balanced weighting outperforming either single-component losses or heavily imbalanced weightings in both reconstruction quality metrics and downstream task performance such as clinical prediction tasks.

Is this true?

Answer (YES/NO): NO